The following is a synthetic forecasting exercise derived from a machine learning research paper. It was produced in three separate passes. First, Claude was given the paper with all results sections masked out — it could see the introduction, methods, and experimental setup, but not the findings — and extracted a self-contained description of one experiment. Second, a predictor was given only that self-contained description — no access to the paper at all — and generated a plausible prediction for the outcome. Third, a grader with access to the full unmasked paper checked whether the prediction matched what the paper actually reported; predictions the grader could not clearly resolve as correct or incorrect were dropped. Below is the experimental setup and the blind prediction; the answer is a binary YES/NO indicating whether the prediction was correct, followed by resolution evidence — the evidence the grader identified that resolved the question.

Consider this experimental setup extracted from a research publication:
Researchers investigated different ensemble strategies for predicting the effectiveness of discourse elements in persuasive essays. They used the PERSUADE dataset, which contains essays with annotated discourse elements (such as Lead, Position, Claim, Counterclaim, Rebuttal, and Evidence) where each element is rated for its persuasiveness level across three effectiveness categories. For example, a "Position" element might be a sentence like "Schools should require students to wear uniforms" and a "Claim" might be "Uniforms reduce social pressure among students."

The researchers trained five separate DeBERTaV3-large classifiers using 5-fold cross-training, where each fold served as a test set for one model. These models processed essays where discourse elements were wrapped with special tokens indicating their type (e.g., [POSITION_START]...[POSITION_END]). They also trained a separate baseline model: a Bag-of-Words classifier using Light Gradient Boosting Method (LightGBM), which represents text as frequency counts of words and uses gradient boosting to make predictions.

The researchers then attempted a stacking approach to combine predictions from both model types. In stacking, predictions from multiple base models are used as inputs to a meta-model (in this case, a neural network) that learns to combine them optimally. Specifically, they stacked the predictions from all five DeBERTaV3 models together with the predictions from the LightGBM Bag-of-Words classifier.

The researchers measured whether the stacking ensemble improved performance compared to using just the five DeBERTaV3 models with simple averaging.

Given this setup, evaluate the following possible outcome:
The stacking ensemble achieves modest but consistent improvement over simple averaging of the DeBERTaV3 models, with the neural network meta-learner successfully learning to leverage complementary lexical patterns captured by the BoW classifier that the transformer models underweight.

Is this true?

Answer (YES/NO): NO